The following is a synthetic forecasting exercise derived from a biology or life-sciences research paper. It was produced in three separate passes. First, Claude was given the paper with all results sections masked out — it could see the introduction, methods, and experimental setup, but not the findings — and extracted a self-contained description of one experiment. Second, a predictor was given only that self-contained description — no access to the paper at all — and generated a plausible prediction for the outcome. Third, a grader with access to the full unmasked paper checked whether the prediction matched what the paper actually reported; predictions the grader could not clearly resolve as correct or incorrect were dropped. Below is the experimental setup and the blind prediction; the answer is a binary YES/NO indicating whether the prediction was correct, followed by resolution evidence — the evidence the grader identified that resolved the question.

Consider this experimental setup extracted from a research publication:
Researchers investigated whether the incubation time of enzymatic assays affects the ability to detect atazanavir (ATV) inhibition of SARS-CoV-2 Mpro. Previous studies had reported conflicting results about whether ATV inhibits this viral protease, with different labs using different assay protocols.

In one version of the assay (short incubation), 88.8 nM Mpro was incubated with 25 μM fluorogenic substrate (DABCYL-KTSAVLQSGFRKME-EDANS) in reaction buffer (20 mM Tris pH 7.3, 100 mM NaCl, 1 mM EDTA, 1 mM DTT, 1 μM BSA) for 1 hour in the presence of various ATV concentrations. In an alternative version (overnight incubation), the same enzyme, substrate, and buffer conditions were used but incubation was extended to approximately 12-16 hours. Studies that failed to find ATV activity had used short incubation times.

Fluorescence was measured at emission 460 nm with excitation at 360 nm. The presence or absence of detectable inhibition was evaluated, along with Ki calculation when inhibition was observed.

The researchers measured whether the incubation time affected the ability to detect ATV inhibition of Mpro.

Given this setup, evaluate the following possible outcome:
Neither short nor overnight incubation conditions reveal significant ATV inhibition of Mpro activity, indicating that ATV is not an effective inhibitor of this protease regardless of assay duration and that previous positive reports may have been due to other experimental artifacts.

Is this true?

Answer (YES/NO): NO